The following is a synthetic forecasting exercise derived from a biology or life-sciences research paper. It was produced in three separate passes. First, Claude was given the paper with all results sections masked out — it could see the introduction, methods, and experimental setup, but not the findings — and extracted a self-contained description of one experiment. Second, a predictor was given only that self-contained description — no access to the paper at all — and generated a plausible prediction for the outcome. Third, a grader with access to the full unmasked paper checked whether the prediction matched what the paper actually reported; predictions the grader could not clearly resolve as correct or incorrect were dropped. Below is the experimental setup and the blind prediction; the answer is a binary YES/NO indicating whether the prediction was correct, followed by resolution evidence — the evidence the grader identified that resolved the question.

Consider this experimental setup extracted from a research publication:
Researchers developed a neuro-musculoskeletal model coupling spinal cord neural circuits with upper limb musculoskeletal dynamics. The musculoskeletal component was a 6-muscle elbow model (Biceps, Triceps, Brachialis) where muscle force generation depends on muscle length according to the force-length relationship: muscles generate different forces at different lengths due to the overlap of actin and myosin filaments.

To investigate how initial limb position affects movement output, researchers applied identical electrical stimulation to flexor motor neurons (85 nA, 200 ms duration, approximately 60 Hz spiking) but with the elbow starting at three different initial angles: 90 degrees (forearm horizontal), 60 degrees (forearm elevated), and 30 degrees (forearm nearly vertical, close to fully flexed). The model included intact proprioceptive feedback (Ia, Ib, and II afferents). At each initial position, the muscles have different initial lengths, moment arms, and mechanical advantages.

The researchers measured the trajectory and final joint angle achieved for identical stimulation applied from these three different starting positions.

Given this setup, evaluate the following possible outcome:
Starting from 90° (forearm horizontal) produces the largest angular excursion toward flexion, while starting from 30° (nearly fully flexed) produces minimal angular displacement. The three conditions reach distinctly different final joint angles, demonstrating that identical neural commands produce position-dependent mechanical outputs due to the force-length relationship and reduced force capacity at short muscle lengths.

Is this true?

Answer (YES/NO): NO